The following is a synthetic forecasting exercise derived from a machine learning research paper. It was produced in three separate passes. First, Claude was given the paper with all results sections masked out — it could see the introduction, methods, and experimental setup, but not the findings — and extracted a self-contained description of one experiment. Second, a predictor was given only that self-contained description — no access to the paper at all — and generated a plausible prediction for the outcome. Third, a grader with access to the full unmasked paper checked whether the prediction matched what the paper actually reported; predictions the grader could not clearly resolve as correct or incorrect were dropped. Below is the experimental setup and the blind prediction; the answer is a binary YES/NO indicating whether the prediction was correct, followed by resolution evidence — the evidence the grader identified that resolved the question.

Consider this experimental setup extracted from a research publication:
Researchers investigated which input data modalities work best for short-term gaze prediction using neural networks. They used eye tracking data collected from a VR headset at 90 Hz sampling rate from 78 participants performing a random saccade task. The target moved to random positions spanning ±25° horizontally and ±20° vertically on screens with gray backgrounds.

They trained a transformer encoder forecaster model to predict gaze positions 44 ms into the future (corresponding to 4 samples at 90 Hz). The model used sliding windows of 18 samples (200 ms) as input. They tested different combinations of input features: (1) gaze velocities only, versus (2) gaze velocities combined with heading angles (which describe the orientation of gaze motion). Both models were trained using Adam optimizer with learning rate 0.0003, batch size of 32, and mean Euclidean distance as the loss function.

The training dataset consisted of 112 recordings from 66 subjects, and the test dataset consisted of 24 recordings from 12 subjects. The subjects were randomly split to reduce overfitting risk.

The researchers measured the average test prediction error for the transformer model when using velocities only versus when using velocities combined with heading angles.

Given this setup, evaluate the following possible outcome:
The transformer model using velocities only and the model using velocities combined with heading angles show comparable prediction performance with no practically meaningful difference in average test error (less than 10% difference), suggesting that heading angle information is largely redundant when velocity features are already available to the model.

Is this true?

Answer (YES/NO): NO